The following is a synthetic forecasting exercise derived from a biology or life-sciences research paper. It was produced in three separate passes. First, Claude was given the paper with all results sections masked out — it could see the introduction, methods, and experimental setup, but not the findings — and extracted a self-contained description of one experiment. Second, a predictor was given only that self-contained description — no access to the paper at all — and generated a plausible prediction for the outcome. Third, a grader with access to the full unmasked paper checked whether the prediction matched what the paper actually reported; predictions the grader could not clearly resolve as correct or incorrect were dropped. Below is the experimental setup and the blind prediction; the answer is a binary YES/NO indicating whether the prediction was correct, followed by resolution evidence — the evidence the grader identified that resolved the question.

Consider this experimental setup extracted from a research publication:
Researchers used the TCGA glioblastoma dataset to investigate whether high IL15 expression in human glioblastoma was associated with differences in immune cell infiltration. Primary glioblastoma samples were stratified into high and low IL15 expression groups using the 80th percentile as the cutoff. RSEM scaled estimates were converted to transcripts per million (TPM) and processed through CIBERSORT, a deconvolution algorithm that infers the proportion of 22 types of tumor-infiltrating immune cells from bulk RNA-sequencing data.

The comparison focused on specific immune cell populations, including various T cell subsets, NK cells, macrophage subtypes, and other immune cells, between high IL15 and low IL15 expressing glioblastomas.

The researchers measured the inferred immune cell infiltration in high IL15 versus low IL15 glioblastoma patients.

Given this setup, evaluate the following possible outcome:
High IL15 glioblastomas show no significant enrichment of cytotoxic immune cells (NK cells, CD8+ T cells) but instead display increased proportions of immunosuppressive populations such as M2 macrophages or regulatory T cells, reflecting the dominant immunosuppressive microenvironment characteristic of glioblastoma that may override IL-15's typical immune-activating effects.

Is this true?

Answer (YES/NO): NO